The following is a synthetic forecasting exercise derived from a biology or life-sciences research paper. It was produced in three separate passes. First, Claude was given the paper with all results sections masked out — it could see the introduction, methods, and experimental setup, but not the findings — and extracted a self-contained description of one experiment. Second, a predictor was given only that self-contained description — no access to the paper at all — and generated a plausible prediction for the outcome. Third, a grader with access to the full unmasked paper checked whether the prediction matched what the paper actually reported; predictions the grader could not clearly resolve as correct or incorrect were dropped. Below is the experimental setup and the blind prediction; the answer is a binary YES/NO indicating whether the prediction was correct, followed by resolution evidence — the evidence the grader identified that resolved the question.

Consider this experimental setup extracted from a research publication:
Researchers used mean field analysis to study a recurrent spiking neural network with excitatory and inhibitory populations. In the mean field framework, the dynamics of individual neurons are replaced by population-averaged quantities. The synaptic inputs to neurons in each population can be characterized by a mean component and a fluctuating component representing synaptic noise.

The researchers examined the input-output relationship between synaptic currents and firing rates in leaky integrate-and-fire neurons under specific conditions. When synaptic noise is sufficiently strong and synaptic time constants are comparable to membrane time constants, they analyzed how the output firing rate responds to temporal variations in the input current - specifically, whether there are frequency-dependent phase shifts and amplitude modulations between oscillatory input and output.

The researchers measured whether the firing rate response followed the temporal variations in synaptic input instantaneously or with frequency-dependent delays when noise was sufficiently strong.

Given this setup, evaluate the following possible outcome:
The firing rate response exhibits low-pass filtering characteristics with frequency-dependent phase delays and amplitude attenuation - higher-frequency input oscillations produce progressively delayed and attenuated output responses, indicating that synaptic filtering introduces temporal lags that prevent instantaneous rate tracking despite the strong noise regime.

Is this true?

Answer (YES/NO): NO